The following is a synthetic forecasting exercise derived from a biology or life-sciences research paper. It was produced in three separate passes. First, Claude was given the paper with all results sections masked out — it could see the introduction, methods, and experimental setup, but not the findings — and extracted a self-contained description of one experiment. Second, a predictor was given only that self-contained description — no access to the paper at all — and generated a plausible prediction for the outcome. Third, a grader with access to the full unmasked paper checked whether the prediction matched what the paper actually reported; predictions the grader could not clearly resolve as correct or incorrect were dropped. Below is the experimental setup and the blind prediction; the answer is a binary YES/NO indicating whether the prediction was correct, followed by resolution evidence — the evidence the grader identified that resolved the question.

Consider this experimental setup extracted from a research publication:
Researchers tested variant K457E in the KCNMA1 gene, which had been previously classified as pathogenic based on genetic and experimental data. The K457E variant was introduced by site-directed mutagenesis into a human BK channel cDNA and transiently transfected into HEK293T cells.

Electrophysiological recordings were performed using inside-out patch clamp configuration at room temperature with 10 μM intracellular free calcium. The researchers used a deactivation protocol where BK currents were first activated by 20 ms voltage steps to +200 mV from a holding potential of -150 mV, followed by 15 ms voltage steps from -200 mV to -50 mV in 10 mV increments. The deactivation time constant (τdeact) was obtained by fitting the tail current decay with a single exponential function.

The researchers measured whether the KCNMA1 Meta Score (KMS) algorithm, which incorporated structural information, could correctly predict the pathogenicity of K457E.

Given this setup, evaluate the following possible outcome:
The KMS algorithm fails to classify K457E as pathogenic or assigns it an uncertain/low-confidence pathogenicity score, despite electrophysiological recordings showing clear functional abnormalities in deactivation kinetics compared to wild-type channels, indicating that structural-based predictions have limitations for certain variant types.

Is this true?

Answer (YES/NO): NO